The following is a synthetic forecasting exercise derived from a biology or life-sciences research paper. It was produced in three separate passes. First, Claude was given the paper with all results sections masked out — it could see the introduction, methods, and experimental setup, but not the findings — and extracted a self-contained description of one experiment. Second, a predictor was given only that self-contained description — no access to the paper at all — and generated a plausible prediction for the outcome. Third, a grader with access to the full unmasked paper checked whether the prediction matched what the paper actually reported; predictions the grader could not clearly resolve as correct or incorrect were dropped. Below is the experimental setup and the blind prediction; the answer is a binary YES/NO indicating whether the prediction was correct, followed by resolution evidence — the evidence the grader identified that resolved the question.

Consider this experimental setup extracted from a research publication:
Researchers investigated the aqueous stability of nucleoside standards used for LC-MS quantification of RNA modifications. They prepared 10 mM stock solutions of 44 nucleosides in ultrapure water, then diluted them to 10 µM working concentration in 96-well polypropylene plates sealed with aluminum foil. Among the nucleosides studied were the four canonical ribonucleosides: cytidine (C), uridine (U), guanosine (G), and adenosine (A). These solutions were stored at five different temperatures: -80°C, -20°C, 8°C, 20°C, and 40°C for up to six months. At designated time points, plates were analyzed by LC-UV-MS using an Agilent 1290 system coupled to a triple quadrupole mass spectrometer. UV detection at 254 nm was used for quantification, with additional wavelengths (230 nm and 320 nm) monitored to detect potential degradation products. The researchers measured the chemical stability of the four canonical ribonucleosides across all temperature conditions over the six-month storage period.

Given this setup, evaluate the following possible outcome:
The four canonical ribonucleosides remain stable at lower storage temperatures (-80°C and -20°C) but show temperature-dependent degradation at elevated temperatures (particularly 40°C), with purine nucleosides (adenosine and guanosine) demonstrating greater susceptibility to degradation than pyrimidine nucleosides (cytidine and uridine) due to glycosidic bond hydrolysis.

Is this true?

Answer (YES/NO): NO